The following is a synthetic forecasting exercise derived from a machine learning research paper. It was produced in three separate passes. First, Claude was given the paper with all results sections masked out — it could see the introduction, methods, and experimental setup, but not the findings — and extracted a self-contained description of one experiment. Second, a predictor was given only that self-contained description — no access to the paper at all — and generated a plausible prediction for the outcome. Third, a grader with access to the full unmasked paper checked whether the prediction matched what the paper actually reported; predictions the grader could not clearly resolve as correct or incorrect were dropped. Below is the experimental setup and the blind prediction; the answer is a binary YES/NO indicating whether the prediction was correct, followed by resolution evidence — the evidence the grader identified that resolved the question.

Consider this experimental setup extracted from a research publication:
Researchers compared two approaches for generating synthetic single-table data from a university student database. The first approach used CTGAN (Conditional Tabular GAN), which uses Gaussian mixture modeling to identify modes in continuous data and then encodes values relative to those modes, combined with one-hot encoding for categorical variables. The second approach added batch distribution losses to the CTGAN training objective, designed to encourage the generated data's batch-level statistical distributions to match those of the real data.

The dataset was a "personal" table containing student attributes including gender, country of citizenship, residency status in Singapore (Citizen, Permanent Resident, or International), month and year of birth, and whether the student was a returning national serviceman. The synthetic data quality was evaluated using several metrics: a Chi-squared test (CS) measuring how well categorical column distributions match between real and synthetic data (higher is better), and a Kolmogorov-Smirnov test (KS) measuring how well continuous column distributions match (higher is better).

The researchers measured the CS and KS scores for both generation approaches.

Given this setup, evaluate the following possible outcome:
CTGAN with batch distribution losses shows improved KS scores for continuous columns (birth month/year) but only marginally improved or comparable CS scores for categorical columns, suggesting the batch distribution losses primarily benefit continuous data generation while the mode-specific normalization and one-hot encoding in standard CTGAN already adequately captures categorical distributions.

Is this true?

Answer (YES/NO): NO